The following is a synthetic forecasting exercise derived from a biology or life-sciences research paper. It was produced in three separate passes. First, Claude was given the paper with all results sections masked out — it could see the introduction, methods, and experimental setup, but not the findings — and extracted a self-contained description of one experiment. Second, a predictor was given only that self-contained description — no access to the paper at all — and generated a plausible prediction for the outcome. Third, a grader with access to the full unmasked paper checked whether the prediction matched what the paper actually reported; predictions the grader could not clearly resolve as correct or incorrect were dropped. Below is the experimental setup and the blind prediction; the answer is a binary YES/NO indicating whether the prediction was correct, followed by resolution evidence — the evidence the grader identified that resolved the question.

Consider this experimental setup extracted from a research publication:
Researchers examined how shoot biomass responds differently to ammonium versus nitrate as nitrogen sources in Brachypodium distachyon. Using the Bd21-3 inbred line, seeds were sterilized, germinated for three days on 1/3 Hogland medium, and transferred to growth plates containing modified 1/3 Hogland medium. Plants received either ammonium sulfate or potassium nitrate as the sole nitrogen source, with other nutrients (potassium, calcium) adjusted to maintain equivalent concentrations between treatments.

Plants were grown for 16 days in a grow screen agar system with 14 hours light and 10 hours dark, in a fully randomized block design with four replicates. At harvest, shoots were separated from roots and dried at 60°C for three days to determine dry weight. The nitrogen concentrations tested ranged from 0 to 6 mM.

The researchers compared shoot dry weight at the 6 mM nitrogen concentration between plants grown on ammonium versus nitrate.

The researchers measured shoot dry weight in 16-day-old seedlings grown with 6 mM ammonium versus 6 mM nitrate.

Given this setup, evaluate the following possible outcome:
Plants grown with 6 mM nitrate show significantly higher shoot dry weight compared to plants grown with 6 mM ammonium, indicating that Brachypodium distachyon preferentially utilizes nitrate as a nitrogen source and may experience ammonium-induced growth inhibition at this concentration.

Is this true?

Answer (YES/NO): NO